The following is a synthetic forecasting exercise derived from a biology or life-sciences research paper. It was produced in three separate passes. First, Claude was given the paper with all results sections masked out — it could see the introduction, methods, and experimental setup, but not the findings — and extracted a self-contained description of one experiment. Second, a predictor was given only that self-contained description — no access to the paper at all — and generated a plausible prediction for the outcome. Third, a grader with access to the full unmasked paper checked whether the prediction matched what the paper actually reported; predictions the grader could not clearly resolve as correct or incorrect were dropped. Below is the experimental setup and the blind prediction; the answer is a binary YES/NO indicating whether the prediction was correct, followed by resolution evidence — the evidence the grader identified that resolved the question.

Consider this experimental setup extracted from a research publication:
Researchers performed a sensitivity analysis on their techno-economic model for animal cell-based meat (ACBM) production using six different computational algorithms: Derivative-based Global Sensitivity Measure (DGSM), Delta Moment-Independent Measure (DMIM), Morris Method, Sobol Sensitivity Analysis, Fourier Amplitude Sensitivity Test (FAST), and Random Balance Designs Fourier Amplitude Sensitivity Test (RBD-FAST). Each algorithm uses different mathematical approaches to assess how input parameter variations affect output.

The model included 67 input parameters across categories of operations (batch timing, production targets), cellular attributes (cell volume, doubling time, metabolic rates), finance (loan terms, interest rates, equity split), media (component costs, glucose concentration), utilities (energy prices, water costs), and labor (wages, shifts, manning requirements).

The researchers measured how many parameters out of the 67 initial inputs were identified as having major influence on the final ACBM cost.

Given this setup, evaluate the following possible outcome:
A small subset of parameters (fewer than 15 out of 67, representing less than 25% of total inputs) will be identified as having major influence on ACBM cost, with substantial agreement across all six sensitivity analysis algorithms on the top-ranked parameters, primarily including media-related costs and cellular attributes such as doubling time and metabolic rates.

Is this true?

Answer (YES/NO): YES